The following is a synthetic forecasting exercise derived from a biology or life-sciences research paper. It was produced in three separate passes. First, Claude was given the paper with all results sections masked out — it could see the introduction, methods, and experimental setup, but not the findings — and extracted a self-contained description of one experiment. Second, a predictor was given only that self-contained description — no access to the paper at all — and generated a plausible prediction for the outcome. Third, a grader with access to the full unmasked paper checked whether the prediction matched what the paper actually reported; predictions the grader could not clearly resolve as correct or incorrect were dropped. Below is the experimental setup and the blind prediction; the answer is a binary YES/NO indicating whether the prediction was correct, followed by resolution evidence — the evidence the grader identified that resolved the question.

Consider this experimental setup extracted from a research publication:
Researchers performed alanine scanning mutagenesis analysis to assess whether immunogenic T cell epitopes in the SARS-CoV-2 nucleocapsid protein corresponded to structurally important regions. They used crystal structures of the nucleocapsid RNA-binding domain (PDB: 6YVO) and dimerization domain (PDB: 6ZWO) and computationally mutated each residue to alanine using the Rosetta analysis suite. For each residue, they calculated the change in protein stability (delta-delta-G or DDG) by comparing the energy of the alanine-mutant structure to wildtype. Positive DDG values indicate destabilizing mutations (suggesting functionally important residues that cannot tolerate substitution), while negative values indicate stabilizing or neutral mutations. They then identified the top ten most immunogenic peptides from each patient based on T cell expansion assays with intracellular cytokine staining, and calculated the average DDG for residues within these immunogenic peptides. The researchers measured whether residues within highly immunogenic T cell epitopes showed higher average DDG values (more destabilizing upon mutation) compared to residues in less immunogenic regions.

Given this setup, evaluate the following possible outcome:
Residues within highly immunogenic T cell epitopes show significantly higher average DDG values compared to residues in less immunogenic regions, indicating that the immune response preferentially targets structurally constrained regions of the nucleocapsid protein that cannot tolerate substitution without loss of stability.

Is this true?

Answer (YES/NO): YES